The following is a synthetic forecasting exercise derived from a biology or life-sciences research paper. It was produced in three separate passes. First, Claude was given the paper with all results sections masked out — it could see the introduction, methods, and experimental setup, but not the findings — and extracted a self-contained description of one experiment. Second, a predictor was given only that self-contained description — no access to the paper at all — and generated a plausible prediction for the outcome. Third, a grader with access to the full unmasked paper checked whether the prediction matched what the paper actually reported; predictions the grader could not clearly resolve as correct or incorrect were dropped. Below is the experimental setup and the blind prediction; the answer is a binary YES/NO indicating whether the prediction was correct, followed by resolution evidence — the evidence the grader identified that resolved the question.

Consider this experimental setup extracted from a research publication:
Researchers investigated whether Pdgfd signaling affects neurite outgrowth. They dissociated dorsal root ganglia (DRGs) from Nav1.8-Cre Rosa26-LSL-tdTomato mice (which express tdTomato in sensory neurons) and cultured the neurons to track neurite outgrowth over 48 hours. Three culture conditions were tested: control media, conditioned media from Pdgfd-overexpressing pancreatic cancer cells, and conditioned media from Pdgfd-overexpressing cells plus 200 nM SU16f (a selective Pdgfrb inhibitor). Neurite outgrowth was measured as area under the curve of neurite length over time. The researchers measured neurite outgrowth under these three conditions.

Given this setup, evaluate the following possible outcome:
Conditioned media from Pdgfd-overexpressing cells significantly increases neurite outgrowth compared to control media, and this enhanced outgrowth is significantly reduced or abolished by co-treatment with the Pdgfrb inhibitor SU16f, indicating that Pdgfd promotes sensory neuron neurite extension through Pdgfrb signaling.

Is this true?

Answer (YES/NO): YES